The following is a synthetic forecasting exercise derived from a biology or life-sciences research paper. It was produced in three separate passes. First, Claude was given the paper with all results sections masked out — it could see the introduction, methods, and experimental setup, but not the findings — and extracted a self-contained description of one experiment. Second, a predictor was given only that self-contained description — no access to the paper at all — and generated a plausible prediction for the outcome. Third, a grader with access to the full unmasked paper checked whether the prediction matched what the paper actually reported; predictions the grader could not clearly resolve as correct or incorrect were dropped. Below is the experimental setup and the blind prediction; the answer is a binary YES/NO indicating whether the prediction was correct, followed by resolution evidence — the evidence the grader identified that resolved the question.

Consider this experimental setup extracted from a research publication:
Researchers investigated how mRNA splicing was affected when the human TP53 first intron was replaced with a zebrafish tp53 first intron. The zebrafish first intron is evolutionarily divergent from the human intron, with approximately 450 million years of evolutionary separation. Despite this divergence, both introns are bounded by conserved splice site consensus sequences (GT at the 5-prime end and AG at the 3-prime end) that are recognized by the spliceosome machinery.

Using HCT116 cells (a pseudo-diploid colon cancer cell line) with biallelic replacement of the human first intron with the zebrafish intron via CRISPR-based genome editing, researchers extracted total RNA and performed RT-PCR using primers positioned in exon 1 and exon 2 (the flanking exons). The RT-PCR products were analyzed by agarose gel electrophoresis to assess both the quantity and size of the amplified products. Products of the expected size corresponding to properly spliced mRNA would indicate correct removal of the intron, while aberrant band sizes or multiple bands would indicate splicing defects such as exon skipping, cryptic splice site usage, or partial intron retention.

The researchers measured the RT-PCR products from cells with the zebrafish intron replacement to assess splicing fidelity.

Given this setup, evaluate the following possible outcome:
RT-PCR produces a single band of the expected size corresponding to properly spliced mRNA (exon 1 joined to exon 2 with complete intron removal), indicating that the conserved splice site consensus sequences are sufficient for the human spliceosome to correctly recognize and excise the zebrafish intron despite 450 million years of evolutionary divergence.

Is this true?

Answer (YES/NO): NO